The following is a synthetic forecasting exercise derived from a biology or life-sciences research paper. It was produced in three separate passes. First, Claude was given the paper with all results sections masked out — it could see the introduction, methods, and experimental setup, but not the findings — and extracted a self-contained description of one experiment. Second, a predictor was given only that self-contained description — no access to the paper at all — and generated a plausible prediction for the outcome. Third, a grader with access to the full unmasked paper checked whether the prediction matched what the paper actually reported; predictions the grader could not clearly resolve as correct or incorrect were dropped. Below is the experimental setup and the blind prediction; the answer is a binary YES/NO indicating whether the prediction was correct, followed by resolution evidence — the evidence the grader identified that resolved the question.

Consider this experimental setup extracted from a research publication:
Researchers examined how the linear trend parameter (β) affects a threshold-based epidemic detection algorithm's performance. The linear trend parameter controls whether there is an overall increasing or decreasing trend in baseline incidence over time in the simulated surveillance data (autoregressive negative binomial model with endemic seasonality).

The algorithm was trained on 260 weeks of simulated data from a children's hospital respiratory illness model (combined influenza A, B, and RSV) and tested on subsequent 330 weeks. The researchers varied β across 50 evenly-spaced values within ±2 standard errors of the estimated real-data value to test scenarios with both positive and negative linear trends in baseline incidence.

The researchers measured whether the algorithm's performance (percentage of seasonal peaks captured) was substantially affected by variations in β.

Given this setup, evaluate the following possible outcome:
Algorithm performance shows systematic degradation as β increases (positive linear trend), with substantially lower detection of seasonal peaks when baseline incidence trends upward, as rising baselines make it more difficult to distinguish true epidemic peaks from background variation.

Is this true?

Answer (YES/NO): NO